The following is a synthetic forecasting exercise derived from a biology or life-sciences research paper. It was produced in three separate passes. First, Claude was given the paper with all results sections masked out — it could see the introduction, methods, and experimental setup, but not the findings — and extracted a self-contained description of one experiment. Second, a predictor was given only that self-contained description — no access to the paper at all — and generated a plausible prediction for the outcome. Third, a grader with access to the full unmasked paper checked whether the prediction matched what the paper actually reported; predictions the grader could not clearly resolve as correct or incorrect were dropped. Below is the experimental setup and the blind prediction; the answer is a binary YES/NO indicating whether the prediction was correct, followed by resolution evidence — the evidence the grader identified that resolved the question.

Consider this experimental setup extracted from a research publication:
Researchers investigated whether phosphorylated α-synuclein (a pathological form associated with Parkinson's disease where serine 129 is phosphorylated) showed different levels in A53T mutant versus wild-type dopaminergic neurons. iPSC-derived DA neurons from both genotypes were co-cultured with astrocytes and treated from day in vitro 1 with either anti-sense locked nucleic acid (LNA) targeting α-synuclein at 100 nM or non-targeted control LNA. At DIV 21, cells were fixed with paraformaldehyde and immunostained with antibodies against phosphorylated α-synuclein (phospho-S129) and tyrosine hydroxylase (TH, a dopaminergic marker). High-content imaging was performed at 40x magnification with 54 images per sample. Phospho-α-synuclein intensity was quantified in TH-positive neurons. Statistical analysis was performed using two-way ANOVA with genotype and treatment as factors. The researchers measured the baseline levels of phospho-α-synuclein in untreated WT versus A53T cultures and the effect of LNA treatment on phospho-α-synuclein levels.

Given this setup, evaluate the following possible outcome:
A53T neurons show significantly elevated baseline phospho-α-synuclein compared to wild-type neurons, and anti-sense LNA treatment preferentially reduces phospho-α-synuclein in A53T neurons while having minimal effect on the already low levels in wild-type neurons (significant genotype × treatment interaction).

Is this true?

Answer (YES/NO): NO